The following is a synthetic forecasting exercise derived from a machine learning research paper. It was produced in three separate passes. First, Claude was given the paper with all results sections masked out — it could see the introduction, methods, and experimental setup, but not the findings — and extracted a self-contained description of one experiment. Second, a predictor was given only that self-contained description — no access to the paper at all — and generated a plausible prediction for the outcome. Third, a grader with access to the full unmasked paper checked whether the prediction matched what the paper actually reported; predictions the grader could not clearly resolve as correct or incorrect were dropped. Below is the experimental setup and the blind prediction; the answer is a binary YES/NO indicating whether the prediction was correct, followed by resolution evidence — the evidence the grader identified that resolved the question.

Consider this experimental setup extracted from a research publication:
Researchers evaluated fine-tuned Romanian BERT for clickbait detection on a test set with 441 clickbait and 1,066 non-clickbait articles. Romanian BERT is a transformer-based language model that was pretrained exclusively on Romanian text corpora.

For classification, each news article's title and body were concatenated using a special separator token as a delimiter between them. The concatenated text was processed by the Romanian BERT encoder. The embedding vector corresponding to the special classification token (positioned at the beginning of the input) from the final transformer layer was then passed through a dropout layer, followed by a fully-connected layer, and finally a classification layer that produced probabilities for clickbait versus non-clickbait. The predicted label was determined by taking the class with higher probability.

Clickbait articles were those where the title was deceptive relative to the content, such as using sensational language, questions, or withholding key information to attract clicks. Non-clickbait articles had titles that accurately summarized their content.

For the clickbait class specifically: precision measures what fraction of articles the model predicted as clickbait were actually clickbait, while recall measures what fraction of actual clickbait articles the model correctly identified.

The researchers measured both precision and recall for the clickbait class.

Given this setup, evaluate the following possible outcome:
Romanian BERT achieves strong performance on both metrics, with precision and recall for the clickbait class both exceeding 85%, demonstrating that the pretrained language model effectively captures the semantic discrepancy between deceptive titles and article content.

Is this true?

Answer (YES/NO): NO